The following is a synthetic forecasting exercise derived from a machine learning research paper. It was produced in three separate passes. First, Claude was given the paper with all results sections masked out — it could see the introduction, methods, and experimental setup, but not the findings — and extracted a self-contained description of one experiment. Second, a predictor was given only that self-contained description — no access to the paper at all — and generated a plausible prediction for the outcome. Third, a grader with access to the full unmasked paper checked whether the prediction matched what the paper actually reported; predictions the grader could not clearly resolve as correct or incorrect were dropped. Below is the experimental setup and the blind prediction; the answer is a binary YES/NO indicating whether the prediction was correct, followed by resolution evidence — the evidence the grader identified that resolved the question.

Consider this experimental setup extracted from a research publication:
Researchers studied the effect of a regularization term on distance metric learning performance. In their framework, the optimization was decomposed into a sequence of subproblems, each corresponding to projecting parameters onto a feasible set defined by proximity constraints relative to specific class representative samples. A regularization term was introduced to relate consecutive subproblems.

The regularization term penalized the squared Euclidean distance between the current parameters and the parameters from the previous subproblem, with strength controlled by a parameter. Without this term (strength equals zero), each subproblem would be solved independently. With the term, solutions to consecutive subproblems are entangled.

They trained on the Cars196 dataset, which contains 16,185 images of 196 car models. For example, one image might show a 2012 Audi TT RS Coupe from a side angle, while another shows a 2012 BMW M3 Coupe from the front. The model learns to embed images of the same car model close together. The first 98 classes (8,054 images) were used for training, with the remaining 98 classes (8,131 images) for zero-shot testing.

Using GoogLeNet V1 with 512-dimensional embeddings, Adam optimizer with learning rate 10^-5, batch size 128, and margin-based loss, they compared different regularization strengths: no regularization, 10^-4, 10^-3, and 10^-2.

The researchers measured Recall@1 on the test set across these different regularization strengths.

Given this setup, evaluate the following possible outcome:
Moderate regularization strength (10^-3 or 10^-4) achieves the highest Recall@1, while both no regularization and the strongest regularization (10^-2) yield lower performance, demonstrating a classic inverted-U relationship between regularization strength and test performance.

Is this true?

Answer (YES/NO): NO